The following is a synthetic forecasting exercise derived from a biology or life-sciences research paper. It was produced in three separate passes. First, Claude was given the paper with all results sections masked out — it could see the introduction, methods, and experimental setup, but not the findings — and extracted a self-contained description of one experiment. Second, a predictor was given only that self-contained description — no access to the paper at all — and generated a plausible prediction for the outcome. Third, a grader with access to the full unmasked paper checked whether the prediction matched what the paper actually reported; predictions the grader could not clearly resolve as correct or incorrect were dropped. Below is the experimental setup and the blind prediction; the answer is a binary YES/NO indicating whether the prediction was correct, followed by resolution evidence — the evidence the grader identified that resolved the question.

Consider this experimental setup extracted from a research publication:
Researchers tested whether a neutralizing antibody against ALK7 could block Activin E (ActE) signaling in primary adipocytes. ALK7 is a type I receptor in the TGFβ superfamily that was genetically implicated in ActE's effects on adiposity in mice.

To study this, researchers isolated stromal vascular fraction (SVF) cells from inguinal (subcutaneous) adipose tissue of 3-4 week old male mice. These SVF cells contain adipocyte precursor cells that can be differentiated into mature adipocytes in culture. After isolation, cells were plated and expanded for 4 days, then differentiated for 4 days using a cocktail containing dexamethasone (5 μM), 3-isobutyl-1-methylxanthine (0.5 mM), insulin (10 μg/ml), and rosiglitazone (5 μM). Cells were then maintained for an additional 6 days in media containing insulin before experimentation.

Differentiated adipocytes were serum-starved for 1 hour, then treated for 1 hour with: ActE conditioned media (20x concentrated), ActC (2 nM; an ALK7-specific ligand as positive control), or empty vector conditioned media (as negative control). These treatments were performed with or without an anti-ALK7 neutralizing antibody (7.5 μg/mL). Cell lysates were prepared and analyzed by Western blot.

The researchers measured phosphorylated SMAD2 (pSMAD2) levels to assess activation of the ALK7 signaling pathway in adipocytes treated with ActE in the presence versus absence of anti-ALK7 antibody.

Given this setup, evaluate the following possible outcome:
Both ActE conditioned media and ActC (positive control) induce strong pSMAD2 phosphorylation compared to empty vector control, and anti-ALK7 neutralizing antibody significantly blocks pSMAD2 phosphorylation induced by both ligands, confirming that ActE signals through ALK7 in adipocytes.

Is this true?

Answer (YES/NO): YES